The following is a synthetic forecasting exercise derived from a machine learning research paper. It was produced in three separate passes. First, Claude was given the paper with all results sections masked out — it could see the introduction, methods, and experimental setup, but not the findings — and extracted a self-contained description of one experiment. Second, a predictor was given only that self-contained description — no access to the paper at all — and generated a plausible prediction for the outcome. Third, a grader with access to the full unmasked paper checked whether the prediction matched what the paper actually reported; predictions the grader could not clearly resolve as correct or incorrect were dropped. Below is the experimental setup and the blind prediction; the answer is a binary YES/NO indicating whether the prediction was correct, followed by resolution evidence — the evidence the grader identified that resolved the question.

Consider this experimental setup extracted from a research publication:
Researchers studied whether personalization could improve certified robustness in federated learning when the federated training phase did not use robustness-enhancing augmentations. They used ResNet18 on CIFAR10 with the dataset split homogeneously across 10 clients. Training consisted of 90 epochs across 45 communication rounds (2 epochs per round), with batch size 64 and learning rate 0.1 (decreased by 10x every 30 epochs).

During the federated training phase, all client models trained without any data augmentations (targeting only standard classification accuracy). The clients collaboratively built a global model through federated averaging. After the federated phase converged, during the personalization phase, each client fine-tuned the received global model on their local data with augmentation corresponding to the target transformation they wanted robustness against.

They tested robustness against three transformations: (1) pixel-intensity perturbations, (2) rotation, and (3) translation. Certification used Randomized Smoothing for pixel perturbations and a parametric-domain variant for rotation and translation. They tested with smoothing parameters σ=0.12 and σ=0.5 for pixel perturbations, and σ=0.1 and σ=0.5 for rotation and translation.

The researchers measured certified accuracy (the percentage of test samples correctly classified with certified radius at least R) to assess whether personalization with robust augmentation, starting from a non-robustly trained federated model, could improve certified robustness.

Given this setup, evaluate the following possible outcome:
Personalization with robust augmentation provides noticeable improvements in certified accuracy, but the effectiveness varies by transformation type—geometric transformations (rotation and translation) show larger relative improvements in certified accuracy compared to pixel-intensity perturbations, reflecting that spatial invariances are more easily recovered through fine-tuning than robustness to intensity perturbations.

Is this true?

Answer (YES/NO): NO